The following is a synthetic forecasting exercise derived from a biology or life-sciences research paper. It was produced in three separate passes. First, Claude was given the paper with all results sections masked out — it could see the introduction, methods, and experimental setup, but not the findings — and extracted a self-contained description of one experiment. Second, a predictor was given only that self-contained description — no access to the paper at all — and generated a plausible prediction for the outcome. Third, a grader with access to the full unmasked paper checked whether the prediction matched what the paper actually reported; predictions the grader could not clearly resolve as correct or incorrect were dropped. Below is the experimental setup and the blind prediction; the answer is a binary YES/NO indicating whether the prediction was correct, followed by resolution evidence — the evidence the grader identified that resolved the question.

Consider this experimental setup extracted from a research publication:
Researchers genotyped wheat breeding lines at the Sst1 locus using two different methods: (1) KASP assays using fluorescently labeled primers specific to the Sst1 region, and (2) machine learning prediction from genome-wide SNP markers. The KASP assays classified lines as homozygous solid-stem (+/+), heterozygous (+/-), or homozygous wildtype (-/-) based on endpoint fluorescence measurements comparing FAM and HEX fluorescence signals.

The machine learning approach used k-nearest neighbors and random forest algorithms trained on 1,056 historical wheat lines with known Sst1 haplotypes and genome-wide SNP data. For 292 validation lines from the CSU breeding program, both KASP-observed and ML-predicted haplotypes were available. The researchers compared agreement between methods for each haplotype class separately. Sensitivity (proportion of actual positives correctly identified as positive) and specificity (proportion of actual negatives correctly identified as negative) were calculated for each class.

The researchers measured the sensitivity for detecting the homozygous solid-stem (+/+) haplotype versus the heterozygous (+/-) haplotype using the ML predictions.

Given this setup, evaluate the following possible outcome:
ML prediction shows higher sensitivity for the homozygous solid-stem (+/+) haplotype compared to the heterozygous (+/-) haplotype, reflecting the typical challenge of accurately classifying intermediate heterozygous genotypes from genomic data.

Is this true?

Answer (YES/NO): YES